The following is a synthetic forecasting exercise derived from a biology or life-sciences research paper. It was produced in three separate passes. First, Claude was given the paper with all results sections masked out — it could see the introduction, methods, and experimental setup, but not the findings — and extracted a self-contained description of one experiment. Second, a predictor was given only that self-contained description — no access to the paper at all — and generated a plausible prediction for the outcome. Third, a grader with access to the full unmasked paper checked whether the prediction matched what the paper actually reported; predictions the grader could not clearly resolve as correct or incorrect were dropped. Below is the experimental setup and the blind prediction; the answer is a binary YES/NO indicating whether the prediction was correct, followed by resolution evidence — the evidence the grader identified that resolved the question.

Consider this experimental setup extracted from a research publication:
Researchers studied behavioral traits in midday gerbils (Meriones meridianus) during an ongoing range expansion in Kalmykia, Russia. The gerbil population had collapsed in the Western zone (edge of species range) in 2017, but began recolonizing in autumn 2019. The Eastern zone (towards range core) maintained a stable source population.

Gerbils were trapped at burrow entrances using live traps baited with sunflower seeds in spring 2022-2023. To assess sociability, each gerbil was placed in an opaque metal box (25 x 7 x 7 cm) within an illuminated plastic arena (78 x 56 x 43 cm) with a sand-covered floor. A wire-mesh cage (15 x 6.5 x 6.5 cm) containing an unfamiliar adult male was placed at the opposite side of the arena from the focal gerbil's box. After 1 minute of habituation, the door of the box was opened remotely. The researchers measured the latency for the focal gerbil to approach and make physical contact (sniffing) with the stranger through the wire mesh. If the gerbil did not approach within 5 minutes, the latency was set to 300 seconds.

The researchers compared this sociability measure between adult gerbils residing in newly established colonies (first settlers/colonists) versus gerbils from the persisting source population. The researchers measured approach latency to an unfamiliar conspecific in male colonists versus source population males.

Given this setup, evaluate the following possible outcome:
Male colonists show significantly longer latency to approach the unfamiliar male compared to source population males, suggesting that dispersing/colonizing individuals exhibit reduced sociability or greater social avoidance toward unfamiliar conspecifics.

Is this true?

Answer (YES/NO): NO